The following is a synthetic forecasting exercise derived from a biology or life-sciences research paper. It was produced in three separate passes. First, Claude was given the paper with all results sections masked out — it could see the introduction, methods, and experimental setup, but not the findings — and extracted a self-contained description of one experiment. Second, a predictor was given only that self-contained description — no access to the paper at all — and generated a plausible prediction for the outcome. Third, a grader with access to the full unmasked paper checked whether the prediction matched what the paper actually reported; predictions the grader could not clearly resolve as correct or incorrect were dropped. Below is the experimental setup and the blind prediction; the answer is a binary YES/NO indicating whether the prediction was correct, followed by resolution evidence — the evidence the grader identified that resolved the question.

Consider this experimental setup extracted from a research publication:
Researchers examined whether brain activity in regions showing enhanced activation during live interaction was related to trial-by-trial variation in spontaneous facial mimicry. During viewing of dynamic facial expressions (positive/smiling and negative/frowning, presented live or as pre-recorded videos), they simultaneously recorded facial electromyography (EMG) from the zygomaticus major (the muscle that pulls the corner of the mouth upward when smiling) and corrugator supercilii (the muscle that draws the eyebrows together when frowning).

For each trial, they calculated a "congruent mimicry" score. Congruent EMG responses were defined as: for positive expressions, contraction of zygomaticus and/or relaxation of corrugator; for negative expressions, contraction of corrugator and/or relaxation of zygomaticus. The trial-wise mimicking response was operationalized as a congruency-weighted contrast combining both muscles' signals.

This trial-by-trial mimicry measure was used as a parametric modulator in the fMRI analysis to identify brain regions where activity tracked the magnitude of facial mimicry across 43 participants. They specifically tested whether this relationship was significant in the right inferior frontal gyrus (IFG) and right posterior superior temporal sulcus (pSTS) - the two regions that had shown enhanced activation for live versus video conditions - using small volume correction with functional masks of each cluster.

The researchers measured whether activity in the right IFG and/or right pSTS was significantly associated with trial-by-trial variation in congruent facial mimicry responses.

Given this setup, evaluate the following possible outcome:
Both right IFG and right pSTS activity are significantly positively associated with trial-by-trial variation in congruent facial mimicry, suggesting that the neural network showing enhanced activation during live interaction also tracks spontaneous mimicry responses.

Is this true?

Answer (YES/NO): YES